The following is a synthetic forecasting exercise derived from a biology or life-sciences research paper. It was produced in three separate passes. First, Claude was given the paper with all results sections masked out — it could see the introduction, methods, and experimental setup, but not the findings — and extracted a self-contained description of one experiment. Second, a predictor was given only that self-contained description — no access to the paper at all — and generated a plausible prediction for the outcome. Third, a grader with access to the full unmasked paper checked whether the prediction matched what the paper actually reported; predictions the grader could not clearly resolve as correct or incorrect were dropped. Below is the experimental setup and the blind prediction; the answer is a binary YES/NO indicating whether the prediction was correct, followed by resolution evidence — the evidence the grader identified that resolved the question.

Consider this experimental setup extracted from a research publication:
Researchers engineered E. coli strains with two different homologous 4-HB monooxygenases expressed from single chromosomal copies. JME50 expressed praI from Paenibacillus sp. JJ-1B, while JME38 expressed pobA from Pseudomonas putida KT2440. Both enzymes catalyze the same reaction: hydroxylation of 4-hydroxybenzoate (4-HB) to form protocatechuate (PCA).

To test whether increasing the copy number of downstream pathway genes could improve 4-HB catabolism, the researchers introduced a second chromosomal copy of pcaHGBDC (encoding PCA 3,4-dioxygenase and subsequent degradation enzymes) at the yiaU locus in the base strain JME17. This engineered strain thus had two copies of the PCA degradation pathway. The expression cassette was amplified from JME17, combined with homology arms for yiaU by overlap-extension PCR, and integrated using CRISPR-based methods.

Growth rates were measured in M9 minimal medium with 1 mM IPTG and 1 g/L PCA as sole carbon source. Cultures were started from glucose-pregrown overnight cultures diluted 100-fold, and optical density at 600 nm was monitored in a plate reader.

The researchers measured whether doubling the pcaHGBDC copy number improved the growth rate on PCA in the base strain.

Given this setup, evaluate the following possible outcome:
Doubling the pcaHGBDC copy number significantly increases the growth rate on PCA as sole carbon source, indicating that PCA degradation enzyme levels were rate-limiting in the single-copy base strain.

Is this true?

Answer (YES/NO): NO